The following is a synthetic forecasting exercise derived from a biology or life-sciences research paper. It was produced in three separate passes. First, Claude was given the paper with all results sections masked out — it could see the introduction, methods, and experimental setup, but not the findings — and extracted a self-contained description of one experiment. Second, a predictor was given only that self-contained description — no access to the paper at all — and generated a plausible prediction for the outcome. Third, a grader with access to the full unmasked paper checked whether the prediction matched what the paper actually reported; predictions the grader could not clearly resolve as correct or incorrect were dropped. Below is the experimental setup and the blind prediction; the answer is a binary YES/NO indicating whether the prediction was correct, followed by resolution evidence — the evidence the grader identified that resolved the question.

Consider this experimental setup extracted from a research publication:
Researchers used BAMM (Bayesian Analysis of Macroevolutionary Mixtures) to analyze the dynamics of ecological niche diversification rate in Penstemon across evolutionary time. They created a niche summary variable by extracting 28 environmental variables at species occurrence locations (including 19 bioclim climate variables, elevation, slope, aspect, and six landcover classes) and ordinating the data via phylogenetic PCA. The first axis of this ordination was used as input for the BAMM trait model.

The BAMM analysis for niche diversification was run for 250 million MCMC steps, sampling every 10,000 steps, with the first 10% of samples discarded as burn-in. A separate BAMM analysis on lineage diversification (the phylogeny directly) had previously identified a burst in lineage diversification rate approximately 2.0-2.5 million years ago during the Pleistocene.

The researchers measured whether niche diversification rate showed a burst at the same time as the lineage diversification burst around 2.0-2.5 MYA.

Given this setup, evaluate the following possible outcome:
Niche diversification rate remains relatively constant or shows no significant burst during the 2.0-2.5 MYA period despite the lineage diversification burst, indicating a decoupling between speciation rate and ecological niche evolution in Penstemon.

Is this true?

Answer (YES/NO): YES